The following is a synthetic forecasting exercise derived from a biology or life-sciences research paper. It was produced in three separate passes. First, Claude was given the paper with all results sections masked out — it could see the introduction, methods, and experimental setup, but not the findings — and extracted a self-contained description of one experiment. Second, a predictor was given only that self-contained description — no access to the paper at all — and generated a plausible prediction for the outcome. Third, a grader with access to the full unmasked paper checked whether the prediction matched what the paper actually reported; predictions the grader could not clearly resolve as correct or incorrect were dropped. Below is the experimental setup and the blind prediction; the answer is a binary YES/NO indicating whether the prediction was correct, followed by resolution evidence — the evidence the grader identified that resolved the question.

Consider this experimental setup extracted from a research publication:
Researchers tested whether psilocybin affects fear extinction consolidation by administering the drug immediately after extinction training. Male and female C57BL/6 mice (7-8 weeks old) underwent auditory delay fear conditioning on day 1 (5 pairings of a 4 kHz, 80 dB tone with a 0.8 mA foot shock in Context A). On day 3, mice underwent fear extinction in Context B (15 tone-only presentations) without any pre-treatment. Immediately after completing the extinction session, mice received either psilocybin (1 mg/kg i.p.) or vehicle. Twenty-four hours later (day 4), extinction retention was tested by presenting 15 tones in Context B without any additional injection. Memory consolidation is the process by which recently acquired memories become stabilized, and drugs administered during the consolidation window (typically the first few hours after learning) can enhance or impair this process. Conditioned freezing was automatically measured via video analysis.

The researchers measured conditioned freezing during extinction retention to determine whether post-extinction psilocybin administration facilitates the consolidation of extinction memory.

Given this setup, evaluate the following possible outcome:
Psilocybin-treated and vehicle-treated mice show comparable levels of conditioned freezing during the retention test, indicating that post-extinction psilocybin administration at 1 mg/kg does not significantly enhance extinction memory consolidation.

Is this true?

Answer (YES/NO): YES